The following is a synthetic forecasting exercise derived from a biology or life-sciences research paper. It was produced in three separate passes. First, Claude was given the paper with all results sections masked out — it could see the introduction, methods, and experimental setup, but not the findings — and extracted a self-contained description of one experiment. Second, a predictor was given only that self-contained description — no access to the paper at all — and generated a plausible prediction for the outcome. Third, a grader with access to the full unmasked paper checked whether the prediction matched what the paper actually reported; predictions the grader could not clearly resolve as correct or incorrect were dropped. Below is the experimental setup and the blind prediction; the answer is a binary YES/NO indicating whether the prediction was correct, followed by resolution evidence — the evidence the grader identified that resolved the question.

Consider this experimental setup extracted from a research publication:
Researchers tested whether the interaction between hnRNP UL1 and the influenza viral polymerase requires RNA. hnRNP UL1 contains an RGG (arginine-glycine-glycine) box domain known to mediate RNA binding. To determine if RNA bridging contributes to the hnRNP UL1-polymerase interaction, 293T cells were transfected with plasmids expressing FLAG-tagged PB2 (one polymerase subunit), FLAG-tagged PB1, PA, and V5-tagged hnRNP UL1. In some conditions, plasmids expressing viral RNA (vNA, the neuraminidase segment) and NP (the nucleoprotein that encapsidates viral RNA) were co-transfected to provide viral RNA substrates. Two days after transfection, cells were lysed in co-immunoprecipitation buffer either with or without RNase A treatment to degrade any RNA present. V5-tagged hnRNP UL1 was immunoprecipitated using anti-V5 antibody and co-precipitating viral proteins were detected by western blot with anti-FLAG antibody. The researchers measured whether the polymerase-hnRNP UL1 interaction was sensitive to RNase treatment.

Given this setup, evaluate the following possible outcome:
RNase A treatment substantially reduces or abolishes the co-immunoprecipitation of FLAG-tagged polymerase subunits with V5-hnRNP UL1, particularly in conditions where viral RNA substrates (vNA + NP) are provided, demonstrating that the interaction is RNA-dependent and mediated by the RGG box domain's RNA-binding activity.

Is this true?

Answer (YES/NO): NO